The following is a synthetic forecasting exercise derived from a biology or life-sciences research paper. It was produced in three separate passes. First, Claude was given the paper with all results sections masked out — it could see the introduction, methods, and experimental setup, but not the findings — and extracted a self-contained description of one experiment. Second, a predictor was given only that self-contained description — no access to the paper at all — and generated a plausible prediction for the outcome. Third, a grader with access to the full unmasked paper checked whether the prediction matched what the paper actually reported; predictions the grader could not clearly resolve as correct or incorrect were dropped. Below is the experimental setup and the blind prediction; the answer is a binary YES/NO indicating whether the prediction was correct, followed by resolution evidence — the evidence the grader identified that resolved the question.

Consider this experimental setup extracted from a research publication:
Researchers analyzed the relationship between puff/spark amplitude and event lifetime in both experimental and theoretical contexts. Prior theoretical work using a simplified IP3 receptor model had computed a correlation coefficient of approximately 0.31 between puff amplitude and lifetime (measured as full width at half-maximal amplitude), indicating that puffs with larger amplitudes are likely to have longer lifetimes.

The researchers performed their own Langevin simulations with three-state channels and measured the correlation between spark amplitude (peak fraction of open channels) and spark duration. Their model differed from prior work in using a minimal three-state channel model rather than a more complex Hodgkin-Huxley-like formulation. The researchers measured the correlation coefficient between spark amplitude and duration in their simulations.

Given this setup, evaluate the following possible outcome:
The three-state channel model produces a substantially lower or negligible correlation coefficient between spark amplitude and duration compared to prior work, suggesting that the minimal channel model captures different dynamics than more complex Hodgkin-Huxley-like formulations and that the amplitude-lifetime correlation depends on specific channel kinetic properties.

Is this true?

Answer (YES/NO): NO